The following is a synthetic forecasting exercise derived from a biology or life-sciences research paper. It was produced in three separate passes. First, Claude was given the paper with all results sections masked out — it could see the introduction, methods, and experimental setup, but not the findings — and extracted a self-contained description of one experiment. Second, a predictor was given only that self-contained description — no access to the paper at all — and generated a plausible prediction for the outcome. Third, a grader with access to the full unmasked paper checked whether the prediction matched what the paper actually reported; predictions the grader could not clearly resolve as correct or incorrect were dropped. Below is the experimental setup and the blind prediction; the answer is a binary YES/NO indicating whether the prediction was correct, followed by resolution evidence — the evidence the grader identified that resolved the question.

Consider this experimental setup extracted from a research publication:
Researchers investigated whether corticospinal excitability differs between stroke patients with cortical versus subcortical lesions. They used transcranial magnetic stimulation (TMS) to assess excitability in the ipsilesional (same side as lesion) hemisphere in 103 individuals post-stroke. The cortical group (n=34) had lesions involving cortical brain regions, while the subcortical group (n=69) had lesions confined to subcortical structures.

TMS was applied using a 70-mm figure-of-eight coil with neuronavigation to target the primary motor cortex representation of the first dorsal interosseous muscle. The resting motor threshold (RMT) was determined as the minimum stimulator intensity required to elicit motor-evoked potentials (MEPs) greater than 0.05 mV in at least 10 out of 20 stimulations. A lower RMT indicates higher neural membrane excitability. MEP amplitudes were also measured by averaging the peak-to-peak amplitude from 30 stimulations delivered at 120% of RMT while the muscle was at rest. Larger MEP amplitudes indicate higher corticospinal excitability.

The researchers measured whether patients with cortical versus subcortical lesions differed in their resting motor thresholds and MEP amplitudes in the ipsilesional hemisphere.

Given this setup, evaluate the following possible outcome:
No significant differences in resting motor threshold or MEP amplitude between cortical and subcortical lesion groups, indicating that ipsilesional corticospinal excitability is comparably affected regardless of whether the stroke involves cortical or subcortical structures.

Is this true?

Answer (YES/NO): YES